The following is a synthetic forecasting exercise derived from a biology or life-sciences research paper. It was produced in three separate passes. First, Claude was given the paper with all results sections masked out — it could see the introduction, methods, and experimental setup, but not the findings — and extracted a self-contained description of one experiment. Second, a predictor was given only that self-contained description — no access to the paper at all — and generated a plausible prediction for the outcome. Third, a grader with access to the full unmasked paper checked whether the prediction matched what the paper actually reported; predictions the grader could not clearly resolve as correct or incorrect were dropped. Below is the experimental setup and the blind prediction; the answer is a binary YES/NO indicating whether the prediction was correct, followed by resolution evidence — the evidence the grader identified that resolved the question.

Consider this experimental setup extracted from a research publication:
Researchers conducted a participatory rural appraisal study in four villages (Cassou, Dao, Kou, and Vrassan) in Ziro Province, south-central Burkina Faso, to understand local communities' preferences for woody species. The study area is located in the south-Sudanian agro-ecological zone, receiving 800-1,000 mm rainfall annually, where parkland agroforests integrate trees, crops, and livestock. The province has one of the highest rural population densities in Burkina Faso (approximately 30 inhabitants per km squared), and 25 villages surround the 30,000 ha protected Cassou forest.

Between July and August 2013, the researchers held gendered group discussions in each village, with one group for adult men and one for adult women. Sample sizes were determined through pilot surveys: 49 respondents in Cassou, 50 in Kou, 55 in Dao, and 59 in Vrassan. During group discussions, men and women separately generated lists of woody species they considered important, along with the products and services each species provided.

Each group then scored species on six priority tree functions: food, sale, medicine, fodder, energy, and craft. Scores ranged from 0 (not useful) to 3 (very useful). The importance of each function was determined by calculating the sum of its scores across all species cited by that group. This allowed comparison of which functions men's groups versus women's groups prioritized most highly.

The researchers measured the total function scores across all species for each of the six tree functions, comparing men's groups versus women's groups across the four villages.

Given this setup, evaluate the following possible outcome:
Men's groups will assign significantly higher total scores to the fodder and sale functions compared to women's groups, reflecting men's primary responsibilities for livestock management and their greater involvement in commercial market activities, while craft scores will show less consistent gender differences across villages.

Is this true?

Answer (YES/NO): NO